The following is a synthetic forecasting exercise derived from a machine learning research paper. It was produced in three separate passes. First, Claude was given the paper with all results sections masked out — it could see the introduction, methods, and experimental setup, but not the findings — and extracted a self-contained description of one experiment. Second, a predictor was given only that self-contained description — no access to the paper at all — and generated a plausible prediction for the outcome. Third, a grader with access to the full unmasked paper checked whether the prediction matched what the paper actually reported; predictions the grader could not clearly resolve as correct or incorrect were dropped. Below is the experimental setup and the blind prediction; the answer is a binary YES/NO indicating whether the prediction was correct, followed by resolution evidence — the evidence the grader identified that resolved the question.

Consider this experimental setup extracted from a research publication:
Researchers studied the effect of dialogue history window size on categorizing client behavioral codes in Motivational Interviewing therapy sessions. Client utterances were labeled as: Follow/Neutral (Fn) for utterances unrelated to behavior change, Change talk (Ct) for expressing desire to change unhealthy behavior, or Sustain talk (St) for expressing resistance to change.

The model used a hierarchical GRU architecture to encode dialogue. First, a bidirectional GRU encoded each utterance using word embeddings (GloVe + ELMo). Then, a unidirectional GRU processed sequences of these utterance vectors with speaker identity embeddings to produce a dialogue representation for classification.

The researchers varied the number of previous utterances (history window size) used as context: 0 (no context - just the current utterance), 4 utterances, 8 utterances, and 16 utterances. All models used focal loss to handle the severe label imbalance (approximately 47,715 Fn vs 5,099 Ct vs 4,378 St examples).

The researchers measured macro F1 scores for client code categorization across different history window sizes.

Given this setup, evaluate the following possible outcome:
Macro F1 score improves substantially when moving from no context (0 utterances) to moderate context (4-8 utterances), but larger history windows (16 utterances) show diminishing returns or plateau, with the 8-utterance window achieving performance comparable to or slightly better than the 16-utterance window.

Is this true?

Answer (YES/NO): NO